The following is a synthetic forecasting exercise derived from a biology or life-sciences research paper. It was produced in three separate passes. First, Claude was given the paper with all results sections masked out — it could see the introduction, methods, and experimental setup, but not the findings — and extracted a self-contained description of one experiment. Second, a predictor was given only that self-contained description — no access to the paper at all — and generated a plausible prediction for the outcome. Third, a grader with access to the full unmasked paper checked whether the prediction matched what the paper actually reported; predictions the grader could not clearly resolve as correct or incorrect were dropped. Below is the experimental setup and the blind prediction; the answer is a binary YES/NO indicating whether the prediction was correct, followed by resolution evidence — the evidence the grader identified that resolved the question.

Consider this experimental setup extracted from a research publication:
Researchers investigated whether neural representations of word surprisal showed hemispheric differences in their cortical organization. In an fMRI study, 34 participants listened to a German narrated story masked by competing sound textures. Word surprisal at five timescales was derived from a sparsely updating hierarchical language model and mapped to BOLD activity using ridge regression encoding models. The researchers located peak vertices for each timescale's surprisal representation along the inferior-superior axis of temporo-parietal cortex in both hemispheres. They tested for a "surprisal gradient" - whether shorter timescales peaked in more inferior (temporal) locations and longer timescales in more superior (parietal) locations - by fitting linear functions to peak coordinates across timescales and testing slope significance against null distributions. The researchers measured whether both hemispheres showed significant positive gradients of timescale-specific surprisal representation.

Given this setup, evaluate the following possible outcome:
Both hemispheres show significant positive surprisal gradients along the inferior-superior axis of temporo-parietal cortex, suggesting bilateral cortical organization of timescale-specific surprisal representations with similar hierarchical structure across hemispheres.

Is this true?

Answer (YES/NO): YES